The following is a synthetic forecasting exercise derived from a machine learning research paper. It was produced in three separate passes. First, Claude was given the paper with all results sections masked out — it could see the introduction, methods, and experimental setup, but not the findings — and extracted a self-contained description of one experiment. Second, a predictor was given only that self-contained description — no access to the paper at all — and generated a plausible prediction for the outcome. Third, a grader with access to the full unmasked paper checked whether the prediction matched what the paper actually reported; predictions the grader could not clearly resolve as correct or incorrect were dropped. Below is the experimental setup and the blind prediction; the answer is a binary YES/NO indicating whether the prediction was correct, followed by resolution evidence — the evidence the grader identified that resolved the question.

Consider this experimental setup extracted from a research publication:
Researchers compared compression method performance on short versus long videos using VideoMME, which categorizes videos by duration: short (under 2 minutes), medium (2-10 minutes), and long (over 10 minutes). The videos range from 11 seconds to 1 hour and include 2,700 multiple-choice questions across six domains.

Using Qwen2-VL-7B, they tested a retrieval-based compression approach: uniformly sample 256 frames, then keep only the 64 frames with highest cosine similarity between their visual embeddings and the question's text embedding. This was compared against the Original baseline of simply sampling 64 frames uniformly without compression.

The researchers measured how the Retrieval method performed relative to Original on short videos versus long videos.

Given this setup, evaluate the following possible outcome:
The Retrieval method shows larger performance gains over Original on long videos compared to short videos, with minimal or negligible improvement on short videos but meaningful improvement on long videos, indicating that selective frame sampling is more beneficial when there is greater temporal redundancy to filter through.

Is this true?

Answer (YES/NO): YES